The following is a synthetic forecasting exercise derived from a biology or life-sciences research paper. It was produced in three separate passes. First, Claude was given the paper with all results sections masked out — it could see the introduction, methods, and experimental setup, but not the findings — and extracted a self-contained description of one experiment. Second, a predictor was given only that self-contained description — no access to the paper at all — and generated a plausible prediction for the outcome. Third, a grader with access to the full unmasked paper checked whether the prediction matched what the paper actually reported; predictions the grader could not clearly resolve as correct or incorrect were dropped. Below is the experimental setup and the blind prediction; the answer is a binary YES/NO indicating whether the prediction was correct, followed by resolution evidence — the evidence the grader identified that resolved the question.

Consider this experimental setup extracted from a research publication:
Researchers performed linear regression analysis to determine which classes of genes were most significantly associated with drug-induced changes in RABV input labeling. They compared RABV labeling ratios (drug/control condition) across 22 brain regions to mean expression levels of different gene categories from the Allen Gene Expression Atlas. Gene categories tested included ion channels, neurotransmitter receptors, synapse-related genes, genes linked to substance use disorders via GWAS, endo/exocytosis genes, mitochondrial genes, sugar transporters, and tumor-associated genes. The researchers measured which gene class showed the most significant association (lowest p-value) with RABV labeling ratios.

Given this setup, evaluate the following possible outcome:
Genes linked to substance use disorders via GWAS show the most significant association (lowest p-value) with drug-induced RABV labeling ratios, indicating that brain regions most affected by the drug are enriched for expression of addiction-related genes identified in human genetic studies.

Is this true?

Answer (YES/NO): NO